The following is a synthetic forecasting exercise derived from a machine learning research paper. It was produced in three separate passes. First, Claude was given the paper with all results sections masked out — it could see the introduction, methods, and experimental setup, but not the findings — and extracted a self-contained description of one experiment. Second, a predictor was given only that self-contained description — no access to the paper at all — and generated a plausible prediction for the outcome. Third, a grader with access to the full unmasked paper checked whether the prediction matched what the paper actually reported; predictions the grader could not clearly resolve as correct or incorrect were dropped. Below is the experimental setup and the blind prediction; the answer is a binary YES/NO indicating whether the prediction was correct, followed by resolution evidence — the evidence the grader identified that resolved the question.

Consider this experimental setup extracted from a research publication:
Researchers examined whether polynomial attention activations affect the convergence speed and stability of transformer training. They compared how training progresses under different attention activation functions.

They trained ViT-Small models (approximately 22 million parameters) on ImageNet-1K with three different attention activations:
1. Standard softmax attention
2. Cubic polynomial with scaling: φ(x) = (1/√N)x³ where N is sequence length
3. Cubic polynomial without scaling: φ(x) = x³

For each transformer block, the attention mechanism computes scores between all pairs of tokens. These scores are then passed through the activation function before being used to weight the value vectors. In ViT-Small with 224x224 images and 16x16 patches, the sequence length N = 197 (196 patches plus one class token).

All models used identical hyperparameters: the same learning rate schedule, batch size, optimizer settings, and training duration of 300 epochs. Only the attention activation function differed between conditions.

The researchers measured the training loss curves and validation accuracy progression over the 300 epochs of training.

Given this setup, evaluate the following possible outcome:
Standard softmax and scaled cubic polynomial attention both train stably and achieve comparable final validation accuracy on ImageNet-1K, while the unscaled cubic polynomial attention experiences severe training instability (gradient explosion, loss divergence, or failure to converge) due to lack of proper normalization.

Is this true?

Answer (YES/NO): NO